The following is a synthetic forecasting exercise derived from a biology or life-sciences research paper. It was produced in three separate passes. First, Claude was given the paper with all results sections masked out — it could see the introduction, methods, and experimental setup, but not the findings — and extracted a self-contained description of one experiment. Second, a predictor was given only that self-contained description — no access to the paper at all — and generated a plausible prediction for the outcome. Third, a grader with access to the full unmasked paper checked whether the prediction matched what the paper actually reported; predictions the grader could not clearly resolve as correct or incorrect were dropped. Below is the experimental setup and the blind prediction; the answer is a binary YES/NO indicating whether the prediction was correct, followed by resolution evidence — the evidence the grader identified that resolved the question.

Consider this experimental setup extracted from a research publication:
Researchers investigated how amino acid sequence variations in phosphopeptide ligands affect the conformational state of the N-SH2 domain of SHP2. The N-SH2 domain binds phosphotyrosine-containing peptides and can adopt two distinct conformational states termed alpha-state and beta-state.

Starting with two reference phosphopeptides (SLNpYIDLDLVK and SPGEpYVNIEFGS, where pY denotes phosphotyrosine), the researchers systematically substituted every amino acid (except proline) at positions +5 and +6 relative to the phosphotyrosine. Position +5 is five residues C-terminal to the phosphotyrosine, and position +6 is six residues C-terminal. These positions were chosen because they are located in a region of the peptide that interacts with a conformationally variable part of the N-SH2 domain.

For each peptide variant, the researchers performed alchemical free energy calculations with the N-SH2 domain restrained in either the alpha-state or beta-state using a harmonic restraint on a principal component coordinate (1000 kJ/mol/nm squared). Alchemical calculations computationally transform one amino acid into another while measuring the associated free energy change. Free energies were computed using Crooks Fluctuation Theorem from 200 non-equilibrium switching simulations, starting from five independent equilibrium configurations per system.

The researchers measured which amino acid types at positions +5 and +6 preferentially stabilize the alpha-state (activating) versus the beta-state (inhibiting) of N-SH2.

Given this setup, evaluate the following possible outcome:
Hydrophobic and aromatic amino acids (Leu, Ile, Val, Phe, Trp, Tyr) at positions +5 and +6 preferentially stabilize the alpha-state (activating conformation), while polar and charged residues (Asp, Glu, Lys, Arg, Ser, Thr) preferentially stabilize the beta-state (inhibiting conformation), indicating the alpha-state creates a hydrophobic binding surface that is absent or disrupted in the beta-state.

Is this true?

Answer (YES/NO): NO